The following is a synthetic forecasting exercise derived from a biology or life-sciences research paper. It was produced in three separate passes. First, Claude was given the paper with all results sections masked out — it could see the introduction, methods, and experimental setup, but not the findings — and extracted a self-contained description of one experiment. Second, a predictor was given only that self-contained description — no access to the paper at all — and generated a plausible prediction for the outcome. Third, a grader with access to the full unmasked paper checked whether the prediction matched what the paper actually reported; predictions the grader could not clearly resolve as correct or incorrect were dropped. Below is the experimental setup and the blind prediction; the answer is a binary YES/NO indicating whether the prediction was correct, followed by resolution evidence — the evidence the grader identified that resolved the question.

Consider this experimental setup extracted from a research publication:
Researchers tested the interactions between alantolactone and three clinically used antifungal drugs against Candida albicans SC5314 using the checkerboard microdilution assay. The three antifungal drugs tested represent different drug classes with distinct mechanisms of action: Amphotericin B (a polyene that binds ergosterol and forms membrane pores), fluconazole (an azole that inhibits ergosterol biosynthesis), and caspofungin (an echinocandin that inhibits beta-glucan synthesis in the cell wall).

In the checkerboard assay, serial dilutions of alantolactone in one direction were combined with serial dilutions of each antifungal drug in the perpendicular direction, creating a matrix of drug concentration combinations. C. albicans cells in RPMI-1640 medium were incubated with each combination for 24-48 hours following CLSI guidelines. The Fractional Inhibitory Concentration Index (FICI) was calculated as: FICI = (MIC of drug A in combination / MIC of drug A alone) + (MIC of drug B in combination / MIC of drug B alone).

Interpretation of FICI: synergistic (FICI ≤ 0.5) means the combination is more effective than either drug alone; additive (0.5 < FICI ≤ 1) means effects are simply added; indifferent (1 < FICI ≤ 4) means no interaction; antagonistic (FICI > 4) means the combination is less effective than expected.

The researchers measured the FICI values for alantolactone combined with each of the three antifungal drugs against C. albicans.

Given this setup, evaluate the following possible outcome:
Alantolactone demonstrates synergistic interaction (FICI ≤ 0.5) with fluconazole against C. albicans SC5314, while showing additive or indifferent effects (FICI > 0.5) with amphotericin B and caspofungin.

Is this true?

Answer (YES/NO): NO